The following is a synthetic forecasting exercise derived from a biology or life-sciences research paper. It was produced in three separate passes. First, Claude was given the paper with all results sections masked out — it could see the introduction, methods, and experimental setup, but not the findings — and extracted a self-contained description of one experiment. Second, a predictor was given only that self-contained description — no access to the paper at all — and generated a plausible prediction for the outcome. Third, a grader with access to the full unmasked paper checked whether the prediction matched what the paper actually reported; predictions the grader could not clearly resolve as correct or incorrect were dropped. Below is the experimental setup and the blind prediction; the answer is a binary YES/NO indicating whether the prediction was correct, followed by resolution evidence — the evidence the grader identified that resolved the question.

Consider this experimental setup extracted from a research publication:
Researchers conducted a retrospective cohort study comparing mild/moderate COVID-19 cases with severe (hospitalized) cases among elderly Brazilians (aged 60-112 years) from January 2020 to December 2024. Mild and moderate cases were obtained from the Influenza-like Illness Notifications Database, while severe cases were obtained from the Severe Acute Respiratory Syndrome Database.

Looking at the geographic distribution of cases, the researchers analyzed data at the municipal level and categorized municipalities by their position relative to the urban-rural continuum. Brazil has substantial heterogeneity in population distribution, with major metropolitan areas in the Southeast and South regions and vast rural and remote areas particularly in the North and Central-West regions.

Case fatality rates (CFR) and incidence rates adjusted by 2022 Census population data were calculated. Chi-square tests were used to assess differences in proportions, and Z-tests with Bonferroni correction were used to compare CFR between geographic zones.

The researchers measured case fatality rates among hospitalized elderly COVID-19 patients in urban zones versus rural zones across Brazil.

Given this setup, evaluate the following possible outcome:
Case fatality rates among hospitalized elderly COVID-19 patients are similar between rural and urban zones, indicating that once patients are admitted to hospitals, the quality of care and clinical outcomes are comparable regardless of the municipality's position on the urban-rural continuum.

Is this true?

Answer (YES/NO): NO